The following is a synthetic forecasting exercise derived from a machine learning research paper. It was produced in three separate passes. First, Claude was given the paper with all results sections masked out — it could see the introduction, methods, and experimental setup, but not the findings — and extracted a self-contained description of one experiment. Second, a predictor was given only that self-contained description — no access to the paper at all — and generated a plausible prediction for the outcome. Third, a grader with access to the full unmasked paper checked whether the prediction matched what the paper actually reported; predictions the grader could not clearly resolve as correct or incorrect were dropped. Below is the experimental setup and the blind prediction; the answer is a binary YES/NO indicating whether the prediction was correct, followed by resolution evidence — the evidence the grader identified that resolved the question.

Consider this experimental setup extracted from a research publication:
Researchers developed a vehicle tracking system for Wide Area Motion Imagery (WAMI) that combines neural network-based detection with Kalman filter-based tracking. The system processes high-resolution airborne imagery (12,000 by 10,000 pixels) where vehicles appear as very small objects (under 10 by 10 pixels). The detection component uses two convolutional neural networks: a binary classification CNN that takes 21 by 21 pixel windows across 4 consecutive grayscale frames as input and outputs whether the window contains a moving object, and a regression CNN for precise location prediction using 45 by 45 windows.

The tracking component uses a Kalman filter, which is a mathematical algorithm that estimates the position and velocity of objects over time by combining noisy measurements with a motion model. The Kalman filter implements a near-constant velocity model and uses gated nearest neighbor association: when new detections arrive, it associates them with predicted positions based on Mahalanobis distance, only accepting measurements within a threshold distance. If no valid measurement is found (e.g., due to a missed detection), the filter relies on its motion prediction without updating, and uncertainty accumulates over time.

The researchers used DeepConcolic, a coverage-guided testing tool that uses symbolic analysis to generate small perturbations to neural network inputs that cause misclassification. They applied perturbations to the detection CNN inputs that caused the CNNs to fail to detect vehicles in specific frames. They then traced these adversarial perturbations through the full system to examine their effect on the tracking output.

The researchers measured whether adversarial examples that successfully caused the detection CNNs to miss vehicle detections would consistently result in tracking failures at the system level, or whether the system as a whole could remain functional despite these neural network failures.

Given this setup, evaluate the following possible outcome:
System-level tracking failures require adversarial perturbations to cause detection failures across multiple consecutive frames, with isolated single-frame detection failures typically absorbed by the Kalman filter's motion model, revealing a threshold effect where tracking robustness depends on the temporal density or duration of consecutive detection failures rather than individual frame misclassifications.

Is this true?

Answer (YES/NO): NO